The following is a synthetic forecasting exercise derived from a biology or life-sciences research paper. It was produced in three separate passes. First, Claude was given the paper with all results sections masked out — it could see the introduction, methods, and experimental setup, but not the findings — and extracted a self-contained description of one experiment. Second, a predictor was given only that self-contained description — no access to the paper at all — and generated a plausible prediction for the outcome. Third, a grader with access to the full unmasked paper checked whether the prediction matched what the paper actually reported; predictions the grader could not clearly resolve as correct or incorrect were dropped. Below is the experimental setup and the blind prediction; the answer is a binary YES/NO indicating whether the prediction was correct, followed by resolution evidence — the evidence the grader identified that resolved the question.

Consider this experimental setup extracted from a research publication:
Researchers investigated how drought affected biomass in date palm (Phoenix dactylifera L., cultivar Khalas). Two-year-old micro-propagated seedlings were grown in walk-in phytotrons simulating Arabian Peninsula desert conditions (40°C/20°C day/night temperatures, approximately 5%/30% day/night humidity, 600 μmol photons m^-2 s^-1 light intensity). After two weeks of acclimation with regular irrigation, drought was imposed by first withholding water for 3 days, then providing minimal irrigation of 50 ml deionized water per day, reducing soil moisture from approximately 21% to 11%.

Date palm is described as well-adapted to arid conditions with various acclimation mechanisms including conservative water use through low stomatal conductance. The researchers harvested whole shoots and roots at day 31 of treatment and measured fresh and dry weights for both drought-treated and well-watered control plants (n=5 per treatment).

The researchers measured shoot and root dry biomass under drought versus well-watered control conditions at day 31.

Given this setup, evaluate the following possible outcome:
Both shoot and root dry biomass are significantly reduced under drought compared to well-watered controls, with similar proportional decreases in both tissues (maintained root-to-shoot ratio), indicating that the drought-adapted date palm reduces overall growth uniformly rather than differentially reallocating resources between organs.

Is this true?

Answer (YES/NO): NO